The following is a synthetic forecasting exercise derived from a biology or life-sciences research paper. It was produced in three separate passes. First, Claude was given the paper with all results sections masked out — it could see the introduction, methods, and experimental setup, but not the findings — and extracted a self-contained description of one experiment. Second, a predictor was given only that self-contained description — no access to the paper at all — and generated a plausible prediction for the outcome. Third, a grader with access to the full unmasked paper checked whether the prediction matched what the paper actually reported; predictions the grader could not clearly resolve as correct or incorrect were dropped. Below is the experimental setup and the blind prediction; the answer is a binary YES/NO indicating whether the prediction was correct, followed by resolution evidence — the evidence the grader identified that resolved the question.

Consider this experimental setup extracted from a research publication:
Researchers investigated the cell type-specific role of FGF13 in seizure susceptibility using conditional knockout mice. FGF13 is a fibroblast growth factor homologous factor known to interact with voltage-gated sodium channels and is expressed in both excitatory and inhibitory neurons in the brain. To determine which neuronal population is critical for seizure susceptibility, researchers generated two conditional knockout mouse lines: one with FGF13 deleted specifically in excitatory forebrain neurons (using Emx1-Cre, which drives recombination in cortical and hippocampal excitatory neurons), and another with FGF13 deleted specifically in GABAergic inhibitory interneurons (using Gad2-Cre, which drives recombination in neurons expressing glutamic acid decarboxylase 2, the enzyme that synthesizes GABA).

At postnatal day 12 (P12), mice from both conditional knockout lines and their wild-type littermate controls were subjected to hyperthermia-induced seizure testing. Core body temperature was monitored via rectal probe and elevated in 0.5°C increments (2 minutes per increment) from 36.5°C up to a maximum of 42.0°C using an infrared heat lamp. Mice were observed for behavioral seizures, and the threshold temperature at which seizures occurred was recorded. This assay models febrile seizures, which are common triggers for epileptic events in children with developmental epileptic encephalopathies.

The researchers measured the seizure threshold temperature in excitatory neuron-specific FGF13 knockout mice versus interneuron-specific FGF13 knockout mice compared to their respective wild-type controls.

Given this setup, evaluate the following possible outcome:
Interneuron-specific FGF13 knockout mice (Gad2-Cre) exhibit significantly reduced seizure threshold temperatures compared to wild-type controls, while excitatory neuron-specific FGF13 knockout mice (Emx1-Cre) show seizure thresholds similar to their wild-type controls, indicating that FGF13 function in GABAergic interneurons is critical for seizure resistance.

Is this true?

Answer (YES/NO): YES